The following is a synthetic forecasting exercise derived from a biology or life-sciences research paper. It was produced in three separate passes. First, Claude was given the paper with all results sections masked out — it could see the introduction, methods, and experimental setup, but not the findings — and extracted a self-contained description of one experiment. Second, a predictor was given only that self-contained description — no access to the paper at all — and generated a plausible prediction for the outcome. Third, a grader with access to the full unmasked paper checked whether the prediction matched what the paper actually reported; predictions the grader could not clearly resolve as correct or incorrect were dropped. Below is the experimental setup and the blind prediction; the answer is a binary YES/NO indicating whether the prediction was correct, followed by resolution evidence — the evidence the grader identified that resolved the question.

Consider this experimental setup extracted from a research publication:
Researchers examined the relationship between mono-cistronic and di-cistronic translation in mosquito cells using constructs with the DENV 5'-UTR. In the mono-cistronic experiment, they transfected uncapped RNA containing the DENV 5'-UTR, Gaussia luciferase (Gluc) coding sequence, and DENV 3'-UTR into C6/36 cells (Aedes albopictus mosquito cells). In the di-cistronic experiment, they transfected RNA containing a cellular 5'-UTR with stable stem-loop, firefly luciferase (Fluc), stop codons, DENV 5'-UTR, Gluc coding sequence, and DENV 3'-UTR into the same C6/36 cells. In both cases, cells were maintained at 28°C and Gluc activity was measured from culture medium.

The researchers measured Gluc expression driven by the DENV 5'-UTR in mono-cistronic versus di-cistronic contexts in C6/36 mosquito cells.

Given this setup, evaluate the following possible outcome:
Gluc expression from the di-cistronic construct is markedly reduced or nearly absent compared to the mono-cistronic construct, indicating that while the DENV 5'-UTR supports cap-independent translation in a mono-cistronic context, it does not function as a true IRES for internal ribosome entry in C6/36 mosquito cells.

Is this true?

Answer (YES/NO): YES